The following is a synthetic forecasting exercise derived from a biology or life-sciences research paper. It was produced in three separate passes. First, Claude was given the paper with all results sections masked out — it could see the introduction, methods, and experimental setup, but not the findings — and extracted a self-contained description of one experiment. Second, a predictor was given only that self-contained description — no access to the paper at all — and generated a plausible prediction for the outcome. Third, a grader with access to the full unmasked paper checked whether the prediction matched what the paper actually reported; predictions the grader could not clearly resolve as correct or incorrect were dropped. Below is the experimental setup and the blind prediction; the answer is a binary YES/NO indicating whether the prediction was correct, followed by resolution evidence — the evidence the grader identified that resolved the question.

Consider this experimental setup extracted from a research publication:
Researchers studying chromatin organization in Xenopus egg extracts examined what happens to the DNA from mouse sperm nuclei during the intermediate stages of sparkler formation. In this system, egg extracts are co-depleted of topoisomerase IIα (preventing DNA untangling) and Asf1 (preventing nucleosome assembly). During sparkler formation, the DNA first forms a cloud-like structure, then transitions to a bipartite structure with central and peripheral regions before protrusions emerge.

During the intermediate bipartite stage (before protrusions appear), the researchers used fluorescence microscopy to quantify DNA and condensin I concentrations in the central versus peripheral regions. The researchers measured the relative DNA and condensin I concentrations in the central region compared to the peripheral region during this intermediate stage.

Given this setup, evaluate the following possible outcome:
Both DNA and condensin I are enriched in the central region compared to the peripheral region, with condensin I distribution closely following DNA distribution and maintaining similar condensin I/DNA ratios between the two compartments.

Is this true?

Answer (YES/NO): NO